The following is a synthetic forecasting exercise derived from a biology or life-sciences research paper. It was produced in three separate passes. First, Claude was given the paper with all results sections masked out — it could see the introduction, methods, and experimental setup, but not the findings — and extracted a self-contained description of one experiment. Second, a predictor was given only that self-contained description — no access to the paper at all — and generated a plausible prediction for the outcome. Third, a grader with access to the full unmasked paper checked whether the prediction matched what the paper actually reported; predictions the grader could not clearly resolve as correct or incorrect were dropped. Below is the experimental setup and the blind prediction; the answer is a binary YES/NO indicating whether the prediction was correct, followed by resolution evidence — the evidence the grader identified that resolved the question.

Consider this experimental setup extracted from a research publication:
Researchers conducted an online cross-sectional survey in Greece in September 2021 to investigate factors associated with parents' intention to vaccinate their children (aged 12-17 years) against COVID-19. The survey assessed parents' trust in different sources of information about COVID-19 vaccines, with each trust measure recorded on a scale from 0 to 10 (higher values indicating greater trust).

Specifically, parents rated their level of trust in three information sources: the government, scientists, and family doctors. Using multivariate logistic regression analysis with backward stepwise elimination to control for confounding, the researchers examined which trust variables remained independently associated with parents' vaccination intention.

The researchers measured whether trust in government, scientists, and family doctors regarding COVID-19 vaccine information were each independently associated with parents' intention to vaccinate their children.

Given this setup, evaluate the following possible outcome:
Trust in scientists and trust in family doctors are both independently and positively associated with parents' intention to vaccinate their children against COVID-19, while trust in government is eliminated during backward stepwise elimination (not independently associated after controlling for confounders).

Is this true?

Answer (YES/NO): NO